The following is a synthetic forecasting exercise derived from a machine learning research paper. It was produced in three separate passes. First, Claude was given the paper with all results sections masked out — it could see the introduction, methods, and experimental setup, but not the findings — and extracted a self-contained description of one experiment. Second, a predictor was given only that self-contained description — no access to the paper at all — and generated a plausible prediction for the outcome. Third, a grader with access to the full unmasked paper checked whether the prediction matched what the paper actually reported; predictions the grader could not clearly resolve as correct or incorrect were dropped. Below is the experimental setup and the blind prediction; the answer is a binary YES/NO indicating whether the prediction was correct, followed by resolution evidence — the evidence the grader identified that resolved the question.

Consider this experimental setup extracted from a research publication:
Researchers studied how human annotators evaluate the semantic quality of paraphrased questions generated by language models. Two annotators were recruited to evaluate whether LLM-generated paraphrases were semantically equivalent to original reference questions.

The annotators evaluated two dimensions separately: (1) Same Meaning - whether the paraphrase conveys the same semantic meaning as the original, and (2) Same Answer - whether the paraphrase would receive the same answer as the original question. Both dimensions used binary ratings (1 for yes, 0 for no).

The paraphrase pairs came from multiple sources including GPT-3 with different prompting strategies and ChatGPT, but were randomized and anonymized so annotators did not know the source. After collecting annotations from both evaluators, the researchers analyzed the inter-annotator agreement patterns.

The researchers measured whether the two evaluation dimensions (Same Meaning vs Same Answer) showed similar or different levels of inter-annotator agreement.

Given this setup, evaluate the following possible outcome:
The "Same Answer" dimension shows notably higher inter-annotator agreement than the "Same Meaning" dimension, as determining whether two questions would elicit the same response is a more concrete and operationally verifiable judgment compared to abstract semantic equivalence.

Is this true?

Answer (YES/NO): NO